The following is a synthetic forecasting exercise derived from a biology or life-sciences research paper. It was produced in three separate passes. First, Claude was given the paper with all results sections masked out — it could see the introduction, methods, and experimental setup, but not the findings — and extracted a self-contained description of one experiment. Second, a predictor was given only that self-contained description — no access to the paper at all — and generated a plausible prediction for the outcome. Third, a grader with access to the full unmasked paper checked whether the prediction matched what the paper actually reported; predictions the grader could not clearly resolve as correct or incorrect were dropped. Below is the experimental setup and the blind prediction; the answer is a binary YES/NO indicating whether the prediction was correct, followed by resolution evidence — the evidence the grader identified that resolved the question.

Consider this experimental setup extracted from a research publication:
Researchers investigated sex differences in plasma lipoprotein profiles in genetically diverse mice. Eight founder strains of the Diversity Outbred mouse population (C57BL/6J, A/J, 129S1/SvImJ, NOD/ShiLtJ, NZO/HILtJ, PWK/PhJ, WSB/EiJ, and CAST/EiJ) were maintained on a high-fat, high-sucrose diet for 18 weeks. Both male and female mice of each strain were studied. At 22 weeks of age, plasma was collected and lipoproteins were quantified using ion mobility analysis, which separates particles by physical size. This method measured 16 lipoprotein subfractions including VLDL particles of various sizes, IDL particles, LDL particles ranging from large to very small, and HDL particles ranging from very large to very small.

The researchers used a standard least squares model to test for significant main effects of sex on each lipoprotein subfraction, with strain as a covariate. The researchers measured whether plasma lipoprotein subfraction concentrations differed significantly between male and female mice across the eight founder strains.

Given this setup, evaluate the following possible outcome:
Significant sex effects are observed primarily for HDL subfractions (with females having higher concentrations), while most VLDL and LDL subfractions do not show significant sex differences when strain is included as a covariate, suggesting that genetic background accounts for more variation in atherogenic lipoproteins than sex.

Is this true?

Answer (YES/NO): NO